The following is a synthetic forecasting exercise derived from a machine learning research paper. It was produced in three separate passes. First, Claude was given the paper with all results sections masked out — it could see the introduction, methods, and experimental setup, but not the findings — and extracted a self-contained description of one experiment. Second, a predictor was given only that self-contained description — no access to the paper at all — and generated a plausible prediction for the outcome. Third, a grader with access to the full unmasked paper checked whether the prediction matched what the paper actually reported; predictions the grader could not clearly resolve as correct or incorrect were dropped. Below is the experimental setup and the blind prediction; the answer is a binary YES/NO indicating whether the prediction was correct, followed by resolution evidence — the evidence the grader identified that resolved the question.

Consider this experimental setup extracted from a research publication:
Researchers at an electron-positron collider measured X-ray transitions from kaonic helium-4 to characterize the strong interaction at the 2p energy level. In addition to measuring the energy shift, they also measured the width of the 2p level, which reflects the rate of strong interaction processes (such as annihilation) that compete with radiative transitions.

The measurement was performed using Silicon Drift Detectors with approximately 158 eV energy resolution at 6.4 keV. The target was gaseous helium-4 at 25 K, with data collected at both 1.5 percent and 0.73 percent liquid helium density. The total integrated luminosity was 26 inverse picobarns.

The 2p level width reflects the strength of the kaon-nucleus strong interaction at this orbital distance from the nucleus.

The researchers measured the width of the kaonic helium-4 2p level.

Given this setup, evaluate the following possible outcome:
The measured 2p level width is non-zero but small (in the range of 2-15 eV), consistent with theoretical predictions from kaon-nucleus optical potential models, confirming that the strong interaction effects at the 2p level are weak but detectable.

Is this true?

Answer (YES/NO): NO